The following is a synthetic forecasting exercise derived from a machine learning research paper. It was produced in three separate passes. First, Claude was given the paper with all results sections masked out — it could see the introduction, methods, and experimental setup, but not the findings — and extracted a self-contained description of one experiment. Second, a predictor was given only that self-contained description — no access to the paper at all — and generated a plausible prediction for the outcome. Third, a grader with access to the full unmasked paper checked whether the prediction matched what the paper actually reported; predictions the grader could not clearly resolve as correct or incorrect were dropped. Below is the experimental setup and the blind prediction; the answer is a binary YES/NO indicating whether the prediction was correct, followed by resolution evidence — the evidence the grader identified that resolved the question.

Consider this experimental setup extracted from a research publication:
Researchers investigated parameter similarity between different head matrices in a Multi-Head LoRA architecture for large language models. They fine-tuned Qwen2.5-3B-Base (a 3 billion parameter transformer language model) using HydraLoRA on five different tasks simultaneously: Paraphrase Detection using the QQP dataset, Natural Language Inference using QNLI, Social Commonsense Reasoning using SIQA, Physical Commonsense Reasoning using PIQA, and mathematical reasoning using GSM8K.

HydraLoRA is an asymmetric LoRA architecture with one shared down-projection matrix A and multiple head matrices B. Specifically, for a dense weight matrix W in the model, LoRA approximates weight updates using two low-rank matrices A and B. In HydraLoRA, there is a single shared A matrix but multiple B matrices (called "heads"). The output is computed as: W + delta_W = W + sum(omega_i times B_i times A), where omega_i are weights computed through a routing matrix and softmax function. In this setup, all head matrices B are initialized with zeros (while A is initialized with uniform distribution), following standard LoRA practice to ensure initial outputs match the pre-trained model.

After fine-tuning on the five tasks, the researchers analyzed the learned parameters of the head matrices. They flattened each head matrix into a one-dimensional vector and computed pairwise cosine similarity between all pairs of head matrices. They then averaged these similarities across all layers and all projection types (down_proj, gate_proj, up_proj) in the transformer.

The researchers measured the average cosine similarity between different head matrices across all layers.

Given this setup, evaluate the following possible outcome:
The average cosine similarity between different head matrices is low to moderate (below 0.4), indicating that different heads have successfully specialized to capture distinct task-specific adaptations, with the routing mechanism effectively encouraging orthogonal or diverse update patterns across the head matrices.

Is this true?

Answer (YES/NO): NO